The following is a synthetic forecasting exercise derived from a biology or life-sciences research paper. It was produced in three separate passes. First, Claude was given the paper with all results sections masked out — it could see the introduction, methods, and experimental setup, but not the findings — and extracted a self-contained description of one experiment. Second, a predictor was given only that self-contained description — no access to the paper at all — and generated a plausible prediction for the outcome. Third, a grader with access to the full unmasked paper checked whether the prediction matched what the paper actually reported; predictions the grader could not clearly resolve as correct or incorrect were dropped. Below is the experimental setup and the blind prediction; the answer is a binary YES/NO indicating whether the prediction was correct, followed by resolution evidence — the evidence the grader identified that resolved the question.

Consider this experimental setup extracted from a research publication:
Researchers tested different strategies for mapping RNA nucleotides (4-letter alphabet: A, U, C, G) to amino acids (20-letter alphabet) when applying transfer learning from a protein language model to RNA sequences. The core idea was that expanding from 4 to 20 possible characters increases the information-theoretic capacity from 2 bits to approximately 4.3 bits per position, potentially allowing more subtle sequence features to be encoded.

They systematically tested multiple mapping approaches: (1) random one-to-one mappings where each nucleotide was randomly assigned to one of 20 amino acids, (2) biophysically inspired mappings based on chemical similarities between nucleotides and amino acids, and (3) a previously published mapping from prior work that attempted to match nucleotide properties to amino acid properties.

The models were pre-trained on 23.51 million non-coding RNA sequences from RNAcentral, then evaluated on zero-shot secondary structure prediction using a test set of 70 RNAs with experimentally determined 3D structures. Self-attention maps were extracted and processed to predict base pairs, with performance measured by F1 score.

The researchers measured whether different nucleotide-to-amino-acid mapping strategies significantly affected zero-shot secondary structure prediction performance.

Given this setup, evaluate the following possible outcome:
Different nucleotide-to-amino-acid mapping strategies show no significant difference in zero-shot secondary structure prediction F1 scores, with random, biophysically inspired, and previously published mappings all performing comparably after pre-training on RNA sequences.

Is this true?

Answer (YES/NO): NO